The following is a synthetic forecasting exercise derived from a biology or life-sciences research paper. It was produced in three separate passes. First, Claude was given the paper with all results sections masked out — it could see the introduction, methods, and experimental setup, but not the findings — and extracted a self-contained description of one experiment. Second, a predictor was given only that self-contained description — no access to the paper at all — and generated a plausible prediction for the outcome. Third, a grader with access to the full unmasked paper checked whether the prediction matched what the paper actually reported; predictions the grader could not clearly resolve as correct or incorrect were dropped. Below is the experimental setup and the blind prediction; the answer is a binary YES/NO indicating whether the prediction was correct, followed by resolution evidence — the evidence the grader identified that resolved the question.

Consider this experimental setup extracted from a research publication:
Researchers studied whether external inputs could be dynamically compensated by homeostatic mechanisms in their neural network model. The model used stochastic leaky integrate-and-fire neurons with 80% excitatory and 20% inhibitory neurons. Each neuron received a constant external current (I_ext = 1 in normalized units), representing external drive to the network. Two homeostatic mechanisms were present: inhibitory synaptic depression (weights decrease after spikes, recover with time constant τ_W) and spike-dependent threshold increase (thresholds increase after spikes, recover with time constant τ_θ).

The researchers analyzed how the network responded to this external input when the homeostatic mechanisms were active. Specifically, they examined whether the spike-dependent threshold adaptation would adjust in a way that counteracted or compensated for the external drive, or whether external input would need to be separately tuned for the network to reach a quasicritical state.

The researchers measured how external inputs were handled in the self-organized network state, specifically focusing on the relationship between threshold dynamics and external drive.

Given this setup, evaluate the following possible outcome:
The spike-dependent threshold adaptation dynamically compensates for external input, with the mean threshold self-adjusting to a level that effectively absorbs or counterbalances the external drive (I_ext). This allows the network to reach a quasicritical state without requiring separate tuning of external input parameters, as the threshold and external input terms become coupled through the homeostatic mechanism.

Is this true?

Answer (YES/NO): YES